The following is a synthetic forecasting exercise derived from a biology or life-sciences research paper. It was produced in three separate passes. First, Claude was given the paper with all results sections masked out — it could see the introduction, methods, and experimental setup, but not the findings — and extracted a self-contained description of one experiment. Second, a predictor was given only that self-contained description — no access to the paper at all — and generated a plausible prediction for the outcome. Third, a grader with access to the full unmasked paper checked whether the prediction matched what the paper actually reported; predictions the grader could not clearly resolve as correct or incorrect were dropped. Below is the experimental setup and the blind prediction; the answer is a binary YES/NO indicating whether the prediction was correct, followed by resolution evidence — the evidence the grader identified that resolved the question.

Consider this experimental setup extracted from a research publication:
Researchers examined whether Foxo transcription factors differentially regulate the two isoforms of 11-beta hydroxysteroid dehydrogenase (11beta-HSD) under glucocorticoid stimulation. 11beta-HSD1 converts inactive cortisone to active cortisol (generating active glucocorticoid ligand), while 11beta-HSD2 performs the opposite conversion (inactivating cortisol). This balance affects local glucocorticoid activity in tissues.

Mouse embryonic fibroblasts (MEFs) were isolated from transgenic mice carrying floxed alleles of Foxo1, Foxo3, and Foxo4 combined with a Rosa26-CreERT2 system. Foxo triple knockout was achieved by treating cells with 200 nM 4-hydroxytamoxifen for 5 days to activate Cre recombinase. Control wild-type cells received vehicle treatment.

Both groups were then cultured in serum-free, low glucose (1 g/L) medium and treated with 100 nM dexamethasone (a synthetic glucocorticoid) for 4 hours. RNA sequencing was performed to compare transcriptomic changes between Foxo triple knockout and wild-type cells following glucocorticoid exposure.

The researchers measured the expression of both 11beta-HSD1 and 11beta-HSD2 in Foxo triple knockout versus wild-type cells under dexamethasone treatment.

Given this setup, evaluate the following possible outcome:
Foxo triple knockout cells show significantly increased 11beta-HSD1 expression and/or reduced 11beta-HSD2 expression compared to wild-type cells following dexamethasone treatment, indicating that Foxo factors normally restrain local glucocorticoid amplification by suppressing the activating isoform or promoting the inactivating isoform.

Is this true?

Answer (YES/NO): NO